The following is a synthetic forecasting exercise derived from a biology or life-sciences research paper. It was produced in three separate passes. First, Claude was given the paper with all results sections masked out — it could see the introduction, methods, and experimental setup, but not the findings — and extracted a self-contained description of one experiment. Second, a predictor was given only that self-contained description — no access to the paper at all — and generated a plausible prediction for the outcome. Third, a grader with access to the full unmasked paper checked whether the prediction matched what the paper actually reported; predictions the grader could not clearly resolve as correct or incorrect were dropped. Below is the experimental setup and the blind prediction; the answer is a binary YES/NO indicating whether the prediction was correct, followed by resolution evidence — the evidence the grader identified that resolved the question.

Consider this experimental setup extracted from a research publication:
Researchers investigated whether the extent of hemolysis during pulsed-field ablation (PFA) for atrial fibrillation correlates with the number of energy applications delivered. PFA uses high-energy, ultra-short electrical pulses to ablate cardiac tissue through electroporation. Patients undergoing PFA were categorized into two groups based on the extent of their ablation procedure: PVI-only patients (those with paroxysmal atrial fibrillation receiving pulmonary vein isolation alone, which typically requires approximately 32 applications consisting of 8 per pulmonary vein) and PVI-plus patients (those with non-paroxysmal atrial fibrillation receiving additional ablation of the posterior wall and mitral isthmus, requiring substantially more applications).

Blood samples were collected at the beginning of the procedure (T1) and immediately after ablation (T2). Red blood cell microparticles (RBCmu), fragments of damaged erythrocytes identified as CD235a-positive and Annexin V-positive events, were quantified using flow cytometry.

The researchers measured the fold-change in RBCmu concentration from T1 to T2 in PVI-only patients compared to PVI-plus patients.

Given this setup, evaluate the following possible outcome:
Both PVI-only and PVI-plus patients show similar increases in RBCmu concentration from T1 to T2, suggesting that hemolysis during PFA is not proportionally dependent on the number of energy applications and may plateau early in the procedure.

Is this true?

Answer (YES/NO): NO